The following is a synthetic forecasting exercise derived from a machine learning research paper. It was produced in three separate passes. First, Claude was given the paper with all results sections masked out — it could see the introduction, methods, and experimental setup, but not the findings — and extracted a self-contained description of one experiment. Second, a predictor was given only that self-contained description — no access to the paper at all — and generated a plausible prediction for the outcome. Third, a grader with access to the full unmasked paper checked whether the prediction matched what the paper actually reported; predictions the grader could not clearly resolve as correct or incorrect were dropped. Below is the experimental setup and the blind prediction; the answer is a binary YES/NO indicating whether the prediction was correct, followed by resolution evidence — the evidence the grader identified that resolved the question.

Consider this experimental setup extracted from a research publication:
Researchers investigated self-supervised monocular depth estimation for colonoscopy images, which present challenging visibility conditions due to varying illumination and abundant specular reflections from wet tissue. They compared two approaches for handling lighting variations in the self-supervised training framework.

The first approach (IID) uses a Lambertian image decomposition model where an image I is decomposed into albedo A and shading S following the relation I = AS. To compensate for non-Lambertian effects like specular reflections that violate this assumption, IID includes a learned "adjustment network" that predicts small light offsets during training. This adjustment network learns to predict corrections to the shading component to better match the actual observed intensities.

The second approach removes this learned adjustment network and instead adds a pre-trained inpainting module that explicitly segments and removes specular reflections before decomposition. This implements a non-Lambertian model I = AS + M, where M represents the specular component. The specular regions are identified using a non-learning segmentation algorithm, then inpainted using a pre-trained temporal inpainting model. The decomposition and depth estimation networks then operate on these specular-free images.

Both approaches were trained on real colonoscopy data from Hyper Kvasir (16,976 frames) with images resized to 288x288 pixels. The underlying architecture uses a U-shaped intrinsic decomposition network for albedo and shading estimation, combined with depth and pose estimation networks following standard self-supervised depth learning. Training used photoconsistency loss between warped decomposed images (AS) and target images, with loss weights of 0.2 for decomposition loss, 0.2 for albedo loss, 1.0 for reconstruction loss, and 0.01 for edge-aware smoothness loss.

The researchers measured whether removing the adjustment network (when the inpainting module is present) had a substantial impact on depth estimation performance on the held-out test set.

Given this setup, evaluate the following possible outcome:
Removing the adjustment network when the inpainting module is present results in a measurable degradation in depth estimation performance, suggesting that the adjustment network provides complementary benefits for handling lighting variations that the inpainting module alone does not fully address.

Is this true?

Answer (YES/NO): NO